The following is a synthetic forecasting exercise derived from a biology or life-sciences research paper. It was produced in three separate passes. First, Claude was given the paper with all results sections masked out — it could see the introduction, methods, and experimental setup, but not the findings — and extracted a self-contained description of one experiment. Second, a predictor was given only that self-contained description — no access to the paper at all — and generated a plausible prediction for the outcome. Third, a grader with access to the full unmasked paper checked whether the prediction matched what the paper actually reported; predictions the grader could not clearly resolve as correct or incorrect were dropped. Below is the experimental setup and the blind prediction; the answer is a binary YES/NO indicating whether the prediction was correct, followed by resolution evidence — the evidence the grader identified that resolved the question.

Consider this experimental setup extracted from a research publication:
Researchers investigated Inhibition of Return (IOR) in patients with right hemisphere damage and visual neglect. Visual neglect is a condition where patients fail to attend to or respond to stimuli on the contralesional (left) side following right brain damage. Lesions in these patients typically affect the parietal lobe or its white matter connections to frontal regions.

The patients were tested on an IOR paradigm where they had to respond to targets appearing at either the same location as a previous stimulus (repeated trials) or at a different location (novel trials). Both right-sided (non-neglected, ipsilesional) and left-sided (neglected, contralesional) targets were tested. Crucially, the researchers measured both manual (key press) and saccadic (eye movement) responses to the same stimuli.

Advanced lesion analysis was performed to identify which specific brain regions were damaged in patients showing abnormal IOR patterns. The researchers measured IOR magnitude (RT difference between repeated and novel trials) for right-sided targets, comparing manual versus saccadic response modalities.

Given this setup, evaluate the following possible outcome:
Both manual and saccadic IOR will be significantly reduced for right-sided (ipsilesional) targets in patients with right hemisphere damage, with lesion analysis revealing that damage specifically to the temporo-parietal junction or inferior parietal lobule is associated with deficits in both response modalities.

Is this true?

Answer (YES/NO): NO